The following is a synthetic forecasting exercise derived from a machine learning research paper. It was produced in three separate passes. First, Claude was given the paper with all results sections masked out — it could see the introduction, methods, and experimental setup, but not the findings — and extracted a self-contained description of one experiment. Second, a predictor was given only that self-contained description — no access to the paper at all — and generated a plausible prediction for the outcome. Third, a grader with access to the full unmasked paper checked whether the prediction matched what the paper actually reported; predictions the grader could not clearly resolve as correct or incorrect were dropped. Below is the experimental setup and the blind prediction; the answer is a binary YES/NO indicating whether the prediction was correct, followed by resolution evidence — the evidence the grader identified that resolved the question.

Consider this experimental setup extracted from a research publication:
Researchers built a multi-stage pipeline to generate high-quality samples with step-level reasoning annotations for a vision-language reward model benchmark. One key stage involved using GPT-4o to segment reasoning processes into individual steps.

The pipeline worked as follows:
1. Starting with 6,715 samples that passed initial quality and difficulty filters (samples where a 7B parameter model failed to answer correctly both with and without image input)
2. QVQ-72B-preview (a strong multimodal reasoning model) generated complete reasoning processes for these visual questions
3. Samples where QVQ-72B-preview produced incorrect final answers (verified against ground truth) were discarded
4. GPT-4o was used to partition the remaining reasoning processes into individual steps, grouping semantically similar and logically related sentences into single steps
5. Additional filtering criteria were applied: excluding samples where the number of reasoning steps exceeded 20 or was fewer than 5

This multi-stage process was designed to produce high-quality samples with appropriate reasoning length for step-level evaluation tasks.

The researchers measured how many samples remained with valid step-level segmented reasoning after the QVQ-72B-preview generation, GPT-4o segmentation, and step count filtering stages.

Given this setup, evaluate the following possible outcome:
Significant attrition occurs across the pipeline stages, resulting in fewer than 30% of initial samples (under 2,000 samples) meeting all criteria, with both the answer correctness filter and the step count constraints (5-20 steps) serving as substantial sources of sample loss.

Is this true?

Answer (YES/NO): YES